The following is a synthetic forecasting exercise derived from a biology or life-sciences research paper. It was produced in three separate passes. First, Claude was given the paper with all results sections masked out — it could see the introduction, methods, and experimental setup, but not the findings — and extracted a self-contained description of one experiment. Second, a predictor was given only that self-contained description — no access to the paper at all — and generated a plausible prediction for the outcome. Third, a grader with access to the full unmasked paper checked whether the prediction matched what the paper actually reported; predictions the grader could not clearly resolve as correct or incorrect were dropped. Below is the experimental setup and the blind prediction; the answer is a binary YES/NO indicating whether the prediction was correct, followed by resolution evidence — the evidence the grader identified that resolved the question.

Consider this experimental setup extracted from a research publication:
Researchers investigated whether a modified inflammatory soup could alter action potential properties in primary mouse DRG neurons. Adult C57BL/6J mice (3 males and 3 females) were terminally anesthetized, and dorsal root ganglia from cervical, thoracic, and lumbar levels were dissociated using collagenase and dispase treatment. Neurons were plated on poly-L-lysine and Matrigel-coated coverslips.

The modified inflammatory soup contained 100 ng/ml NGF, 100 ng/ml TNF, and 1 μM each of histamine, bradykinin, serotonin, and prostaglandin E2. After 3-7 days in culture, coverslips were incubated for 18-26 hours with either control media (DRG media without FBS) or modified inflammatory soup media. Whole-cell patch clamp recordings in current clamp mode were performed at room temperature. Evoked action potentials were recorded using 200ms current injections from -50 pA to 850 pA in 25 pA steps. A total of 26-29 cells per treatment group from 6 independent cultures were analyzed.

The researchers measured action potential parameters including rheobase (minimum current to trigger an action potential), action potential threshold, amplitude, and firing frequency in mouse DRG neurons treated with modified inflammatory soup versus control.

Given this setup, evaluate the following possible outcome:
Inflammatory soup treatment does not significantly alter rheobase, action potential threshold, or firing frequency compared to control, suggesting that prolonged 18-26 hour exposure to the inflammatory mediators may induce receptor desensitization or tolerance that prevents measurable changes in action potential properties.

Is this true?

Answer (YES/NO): NO